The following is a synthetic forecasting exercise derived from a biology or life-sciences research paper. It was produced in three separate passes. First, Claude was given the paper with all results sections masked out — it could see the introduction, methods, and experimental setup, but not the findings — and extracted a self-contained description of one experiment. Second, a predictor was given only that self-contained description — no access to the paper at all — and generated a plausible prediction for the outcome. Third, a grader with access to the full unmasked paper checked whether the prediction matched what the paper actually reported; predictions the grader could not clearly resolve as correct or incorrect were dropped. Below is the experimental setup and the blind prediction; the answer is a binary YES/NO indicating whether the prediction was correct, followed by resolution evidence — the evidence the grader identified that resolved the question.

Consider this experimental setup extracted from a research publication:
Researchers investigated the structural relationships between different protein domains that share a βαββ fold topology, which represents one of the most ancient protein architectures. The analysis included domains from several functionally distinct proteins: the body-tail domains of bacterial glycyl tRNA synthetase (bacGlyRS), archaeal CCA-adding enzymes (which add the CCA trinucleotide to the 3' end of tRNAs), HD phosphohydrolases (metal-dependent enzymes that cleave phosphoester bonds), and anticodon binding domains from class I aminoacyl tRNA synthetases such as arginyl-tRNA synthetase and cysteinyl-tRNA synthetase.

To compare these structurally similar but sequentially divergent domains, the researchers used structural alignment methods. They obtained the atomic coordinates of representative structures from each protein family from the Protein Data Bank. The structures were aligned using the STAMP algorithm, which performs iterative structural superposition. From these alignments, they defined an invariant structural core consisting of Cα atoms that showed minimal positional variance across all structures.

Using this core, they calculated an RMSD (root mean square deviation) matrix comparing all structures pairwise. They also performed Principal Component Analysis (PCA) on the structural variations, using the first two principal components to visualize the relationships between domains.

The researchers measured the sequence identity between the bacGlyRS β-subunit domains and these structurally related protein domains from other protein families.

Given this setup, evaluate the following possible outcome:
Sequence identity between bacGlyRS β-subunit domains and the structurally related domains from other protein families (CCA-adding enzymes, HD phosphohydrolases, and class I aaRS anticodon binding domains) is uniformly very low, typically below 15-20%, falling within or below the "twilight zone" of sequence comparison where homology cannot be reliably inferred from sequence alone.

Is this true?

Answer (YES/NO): YES